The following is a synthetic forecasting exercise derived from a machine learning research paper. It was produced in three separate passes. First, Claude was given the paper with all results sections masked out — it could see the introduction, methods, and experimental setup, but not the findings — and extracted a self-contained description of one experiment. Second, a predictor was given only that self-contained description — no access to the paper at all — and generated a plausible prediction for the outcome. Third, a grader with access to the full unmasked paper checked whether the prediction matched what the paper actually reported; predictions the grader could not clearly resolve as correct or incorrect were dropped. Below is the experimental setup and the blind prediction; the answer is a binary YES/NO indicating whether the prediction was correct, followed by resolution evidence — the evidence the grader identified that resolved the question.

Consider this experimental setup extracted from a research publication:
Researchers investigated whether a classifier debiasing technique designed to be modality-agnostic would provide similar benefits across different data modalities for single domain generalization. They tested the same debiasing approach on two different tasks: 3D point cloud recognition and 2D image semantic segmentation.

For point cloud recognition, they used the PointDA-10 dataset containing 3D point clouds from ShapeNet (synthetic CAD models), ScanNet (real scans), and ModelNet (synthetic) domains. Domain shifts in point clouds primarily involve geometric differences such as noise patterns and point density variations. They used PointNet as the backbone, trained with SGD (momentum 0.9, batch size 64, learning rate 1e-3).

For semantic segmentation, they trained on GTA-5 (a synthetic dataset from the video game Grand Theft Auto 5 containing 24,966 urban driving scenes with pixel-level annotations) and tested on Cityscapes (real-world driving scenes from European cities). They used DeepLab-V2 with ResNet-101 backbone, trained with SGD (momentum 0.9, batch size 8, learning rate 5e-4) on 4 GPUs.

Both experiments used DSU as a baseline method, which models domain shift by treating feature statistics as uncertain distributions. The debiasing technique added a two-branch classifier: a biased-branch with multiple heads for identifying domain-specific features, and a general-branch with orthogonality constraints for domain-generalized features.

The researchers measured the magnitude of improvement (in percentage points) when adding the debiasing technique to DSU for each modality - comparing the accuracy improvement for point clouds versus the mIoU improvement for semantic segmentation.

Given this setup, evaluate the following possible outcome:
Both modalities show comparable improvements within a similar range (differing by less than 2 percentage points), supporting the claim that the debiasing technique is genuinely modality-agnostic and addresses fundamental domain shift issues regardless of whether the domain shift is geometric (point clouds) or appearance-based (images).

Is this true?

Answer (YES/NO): YES